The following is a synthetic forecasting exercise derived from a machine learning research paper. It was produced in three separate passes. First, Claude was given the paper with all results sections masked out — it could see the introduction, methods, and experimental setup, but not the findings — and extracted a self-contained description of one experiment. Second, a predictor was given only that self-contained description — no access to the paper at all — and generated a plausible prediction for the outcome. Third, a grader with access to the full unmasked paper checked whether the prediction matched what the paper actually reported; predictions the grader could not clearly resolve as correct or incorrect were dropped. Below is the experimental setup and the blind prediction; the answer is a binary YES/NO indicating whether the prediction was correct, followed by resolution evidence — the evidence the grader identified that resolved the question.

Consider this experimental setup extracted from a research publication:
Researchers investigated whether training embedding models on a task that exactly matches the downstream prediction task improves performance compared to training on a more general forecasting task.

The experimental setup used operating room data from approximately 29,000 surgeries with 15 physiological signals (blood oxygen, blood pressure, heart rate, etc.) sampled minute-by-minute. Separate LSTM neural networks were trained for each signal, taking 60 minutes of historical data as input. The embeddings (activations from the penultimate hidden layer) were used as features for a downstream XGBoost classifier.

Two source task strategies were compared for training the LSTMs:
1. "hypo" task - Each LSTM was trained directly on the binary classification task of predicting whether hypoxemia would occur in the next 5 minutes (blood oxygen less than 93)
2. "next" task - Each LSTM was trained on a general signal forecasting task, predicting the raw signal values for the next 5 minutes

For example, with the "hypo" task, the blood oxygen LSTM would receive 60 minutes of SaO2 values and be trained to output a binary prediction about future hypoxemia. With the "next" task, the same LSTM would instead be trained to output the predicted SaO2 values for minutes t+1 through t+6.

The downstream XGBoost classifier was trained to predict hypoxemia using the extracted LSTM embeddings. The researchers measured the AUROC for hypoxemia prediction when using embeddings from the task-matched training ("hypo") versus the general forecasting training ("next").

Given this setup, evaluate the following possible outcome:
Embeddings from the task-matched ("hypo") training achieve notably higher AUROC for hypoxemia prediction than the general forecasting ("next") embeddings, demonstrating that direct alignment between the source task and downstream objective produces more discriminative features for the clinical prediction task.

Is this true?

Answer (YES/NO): NO